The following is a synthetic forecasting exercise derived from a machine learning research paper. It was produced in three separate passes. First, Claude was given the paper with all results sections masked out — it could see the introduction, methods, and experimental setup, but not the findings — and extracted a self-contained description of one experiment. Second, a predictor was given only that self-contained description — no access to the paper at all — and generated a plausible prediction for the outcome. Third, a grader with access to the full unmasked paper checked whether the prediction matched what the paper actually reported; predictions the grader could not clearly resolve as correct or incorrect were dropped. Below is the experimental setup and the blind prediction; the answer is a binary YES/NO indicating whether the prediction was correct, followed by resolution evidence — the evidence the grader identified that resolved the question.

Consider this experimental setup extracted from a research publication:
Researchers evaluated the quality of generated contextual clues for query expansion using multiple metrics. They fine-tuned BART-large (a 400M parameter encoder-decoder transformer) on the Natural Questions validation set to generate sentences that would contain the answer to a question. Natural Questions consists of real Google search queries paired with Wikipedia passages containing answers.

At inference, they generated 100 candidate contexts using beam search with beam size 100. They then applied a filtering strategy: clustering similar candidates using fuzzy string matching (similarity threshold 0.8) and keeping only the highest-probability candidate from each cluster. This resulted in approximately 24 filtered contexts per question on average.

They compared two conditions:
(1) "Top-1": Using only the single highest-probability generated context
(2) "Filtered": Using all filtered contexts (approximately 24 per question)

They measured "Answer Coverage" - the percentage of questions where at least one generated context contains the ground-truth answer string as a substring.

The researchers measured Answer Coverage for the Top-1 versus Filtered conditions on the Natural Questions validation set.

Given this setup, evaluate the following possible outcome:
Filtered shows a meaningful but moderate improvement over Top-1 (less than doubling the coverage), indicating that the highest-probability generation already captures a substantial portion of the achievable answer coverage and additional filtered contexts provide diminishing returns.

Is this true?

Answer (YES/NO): NO